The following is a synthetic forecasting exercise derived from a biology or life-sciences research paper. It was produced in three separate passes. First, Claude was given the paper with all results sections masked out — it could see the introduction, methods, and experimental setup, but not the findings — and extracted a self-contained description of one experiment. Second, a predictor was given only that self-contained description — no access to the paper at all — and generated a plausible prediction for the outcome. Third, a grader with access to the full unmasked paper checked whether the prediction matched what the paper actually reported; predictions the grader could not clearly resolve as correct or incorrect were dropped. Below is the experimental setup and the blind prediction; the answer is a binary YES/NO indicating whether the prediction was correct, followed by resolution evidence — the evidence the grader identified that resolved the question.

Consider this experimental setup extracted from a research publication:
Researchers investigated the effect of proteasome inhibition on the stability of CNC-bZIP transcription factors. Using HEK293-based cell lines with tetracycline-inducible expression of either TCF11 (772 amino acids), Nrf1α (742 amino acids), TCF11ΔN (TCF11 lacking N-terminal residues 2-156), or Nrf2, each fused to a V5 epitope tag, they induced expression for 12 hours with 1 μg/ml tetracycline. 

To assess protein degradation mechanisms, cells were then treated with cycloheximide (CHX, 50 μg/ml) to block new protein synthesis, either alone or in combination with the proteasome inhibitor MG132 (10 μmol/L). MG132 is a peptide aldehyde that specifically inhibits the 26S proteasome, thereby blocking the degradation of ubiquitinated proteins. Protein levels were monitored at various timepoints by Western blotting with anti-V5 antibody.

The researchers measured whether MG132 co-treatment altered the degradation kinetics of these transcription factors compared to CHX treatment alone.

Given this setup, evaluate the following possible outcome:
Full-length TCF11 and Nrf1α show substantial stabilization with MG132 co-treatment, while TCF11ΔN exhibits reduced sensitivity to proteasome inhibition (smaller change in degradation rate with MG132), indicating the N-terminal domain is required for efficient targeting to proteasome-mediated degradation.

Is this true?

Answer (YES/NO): NO